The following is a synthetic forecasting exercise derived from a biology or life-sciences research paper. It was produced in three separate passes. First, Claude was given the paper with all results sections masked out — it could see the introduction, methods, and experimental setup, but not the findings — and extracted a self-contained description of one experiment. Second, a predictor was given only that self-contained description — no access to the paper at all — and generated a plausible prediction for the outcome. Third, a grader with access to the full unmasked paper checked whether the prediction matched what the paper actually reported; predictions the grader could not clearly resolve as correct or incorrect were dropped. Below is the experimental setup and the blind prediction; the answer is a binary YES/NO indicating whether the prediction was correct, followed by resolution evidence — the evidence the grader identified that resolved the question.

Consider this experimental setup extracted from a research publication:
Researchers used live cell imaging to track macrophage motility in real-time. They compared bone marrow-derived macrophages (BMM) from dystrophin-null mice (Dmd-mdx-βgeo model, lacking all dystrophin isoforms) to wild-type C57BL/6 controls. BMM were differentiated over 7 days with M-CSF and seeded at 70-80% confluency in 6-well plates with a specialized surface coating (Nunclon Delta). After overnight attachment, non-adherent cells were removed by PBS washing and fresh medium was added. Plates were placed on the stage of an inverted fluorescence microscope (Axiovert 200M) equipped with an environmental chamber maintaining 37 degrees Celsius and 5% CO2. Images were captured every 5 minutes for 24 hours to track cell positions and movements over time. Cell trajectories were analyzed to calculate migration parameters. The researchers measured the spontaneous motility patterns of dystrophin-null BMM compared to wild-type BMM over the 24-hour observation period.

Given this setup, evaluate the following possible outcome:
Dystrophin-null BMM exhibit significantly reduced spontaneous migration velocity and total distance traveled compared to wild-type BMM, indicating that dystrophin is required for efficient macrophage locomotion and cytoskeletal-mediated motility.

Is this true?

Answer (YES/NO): YES